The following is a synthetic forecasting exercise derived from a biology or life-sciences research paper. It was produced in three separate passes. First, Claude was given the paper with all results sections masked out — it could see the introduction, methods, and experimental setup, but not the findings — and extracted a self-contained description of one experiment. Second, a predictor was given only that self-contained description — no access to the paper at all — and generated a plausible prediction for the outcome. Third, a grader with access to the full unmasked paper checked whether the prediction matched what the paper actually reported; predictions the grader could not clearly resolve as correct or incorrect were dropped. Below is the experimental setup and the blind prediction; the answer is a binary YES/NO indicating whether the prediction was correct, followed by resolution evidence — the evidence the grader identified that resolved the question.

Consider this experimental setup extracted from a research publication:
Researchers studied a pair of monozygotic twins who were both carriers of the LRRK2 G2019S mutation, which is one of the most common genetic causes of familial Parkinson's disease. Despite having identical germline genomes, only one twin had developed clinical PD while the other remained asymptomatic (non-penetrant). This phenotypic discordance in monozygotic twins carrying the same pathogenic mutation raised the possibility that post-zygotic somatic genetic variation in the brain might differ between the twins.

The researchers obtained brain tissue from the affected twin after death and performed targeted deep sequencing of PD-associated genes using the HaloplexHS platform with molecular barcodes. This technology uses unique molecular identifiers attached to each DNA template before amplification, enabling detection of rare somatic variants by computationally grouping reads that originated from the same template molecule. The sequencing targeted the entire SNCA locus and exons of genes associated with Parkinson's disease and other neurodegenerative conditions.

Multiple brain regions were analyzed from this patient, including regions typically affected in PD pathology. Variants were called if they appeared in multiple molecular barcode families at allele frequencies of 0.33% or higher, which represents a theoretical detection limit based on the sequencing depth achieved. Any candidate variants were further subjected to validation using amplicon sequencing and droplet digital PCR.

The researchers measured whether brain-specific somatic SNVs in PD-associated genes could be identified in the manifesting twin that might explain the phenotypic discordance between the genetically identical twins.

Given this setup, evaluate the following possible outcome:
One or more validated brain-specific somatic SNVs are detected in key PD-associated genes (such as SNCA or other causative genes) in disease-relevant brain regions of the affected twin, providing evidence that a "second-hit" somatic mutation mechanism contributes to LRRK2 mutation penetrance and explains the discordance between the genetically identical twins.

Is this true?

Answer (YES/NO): NO